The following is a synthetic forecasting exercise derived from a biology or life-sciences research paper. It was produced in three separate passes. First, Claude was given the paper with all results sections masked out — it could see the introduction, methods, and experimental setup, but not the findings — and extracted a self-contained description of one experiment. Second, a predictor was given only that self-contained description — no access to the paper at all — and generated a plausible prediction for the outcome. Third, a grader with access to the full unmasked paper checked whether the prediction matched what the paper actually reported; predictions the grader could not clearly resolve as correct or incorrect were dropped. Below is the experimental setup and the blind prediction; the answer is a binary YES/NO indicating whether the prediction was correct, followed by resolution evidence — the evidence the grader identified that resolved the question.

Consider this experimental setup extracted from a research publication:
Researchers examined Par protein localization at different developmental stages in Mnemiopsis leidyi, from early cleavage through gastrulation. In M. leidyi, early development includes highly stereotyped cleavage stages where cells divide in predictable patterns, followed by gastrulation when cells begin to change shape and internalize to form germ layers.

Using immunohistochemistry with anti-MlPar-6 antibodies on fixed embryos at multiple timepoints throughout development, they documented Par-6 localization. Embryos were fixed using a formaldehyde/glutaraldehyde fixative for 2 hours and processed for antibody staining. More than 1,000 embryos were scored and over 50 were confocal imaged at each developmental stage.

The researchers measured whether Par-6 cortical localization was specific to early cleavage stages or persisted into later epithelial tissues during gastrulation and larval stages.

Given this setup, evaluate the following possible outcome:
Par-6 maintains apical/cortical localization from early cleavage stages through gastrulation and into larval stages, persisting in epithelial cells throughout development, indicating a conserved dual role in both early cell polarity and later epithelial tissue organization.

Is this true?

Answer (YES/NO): NO